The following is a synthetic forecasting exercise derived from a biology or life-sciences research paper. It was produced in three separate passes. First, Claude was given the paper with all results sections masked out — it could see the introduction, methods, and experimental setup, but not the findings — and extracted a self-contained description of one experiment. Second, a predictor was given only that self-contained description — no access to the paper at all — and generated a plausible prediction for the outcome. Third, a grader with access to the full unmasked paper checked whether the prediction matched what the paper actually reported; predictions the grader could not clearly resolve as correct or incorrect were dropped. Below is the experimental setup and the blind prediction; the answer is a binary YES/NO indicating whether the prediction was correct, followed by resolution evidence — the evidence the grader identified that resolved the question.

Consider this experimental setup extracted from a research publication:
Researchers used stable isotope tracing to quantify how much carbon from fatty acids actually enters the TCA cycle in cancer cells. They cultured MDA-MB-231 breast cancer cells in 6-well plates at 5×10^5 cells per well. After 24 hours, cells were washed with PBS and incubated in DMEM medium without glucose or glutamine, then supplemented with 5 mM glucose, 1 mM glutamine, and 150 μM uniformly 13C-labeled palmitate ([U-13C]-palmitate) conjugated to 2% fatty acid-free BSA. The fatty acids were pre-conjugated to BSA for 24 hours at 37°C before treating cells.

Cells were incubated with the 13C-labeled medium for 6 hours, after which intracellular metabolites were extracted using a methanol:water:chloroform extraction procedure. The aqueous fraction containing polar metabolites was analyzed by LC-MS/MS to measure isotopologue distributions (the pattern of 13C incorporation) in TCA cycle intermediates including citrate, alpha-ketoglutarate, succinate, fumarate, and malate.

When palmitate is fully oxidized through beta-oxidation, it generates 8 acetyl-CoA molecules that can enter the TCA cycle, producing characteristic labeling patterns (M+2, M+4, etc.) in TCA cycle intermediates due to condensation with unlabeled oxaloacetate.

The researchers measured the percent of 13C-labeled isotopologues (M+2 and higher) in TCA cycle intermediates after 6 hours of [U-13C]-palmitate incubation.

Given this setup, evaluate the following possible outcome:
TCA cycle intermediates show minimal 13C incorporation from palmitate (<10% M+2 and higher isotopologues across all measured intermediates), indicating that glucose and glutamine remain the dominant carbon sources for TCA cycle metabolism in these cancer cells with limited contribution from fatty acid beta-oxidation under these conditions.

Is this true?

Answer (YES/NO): YES